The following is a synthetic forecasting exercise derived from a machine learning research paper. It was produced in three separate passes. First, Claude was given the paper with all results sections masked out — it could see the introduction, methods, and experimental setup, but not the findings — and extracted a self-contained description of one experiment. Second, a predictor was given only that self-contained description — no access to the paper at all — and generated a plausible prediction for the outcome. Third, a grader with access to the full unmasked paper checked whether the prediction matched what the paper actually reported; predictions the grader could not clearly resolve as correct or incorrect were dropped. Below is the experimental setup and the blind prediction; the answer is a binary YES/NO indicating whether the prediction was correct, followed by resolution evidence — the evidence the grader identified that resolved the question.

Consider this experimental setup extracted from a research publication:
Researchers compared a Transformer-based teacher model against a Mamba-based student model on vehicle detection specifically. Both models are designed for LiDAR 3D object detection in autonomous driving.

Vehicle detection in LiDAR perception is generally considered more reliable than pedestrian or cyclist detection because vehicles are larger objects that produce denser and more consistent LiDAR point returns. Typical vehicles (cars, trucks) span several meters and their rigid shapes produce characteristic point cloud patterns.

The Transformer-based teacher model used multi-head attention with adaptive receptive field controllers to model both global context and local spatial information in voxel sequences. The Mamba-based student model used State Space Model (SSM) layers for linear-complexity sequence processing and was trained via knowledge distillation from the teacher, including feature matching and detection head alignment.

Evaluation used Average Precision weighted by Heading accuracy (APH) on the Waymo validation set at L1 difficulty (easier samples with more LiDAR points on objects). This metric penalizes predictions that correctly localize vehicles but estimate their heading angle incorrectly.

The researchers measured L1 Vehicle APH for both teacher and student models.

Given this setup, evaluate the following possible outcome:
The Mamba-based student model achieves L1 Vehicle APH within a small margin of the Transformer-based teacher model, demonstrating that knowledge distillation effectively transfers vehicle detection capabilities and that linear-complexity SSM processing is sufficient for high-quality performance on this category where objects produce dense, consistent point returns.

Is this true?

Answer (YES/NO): YES